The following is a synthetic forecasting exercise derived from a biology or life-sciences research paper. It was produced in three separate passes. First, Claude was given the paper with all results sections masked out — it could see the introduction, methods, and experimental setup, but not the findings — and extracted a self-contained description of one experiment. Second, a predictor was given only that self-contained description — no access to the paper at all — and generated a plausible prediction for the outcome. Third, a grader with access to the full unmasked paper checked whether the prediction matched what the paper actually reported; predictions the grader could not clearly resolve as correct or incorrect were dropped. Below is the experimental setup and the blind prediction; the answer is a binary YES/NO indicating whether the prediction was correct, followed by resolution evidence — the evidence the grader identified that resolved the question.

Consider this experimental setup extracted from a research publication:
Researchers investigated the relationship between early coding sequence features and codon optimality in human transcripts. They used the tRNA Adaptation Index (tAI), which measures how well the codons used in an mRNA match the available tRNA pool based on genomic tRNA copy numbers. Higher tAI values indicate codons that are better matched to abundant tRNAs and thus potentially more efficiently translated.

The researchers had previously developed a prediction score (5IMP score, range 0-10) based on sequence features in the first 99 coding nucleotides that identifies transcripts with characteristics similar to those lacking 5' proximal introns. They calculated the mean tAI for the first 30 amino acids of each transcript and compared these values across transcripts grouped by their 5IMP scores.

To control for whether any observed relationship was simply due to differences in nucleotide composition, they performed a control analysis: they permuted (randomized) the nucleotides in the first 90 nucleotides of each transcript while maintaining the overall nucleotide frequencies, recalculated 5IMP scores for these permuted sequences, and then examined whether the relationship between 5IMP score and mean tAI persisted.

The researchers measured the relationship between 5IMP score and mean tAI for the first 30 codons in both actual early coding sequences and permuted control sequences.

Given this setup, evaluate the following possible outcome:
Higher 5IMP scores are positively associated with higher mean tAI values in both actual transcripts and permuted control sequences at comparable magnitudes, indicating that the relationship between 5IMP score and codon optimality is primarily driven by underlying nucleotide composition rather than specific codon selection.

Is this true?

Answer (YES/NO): NO